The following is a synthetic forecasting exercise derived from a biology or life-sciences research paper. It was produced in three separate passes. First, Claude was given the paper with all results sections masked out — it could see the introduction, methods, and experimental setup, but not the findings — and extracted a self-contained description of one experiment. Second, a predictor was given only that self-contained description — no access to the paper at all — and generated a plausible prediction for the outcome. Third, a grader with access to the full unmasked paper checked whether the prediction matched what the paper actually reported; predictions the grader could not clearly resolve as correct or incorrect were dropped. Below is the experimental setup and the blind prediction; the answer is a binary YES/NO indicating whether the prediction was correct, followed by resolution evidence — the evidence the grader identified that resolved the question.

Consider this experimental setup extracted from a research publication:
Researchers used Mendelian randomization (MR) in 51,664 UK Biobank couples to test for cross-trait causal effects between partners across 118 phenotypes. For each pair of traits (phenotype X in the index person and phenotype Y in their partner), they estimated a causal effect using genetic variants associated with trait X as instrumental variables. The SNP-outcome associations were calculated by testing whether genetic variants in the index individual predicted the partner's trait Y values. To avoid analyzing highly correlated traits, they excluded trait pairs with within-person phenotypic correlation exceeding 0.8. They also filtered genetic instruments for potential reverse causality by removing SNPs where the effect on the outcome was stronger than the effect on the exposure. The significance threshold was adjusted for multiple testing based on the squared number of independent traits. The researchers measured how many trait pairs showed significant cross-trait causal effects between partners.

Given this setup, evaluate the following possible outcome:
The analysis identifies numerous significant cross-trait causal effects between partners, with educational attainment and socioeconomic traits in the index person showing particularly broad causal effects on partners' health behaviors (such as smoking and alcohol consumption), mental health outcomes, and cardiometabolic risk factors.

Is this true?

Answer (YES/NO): NO